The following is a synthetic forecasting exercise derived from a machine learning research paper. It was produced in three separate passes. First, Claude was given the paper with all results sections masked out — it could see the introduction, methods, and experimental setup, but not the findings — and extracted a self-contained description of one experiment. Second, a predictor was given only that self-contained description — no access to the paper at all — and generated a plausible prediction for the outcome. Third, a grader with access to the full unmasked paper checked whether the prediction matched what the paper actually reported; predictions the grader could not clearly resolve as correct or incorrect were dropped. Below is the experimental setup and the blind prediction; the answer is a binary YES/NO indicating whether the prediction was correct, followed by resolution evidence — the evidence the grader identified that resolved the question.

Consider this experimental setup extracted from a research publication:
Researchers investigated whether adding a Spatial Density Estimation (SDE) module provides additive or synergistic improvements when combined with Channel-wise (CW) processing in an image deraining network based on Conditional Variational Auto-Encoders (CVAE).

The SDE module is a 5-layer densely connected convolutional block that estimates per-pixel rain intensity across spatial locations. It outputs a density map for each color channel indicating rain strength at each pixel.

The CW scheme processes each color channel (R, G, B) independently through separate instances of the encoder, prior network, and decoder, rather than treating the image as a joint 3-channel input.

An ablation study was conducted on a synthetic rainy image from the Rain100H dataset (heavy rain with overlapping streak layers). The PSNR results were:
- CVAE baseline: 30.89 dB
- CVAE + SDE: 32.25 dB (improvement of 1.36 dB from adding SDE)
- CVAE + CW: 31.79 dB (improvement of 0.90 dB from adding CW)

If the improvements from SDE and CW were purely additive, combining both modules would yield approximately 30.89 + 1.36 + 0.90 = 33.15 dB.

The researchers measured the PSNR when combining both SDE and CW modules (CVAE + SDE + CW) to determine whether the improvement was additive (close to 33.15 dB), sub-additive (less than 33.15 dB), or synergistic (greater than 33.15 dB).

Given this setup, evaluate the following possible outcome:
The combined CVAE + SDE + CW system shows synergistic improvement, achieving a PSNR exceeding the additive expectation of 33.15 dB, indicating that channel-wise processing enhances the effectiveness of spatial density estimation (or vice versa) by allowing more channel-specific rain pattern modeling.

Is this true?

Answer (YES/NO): YES